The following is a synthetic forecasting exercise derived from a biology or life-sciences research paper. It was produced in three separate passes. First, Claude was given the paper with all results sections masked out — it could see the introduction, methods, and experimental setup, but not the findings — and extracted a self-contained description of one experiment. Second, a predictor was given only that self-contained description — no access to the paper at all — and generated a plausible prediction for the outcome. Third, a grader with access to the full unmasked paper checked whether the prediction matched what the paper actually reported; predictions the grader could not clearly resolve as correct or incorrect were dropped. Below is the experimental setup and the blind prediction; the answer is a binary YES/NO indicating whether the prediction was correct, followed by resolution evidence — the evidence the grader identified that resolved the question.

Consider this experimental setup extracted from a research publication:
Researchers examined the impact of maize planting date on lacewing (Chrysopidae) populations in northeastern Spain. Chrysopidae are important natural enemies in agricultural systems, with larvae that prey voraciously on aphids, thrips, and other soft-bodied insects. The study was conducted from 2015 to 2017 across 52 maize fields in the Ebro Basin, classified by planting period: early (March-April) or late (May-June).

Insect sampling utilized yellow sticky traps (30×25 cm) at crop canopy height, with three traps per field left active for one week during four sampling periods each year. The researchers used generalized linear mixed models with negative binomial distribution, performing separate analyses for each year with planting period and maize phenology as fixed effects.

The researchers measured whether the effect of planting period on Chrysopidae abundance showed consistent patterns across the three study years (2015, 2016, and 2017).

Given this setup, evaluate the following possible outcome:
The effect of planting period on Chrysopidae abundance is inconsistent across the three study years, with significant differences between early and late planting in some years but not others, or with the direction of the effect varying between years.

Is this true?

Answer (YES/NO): YES